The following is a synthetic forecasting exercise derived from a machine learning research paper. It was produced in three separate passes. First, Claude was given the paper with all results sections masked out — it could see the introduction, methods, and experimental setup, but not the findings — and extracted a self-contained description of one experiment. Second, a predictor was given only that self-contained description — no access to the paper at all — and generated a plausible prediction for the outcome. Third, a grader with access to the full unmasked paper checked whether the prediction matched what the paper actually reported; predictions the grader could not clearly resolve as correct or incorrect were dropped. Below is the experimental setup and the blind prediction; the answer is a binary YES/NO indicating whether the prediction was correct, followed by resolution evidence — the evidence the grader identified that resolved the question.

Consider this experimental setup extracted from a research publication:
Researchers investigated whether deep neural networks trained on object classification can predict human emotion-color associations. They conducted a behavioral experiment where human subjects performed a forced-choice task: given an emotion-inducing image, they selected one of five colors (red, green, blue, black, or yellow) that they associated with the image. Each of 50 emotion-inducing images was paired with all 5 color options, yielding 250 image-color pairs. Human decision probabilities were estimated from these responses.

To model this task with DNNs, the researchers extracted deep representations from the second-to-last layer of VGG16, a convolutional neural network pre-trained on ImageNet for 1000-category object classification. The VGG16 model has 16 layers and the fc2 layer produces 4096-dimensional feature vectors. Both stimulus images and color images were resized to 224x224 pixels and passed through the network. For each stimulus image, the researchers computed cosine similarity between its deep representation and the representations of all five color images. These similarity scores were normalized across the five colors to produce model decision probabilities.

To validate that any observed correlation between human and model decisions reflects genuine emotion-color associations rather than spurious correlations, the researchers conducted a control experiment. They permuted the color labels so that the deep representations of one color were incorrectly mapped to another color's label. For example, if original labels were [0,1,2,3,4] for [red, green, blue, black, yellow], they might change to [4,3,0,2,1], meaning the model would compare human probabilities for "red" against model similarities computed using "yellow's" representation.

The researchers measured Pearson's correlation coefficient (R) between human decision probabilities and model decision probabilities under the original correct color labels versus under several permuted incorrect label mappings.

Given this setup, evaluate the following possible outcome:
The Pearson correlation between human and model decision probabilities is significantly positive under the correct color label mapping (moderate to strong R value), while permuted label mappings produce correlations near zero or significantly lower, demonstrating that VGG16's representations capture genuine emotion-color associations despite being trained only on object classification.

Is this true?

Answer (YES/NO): YES